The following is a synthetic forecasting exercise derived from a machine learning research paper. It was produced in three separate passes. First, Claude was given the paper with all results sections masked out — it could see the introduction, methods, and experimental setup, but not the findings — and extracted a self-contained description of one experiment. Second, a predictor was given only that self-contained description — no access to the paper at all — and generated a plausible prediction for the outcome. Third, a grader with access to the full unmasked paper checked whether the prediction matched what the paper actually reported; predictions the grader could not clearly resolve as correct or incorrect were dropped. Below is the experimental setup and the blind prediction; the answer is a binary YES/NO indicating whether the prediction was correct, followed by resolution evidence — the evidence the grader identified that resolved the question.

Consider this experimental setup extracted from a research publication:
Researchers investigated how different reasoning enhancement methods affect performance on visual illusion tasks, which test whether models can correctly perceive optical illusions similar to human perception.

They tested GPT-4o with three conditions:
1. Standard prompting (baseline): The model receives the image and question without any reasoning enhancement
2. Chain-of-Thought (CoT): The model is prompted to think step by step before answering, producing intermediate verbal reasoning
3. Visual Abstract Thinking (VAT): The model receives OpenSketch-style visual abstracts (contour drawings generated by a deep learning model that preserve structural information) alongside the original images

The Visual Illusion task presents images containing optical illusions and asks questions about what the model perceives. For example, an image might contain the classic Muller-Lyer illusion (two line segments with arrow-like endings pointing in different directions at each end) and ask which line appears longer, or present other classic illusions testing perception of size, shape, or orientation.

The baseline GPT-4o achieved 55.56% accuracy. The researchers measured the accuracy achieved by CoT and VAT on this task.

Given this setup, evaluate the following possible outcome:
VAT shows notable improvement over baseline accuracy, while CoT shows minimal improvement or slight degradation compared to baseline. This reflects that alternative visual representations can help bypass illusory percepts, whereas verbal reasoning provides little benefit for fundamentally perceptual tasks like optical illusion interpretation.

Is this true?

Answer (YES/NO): YES